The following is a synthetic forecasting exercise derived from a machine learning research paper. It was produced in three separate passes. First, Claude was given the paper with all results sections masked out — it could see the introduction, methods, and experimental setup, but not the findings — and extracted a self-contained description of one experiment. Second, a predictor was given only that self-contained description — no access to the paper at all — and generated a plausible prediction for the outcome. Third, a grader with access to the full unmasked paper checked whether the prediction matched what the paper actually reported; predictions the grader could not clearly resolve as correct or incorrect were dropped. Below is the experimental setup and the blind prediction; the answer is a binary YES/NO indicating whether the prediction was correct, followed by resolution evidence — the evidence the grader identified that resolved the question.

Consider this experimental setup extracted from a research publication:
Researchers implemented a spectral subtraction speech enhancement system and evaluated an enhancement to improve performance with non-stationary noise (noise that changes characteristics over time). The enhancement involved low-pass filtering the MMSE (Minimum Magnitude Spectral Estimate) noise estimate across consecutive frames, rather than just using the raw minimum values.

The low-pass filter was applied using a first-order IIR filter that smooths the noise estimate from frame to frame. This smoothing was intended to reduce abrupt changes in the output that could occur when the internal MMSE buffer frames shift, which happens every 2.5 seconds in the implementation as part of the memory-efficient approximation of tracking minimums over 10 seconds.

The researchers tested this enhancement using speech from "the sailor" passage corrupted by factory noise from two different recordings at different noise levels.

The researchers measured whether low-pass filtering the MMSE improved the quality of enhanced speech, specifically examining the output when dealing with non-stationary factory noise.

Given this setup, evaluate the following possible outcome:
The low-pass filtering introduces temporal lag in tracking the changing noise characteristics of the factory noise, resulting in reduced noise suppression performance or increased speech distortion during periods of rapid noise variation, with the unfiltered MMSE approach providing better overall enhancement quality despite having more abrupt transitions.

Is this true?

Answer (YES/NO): NO